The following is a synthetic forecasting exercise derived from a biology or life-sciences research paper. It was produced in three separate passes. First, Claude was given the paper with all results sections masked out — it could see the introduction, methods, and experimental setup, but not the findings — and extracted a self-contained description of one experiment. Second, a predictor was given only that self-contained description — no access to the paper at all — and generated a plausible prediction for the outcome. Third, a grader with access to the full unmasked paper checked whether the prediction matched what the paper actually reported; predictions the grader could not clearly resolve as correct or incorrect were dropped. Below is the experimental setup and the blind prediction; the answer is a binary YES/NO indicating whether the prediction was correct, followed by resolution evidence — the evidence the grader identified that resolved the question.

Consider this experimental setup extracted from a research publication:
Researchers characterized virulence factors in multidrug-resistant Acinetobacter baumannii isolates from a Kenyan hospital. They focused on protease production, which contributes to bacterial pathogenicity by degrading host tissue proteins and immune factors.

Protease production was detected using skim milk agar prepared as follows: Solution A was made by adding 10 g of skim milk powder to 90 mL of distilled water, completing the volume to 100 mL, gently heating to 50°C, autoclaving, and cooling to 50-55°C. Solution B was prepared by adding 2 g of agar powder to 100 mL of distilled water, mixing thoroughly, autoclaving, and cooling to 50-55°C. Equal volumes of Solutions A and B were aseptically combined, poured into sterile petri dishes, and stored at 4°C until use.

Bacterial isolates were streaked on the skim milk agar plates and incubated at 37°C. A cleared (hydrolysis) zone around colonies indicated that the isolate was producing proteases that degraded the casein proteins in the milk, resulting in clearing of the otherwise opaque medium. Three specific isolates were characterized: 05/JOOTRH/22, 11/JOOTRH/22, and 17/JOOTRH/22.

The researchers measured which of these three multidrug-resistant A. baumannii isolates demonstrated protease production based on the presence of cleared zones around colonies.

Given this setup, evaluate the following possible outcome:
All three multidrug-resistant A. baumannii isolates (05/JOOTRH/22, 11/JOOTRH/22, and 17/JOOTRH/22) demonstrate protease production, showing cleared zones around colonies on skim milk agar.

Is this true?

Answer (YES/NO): NO